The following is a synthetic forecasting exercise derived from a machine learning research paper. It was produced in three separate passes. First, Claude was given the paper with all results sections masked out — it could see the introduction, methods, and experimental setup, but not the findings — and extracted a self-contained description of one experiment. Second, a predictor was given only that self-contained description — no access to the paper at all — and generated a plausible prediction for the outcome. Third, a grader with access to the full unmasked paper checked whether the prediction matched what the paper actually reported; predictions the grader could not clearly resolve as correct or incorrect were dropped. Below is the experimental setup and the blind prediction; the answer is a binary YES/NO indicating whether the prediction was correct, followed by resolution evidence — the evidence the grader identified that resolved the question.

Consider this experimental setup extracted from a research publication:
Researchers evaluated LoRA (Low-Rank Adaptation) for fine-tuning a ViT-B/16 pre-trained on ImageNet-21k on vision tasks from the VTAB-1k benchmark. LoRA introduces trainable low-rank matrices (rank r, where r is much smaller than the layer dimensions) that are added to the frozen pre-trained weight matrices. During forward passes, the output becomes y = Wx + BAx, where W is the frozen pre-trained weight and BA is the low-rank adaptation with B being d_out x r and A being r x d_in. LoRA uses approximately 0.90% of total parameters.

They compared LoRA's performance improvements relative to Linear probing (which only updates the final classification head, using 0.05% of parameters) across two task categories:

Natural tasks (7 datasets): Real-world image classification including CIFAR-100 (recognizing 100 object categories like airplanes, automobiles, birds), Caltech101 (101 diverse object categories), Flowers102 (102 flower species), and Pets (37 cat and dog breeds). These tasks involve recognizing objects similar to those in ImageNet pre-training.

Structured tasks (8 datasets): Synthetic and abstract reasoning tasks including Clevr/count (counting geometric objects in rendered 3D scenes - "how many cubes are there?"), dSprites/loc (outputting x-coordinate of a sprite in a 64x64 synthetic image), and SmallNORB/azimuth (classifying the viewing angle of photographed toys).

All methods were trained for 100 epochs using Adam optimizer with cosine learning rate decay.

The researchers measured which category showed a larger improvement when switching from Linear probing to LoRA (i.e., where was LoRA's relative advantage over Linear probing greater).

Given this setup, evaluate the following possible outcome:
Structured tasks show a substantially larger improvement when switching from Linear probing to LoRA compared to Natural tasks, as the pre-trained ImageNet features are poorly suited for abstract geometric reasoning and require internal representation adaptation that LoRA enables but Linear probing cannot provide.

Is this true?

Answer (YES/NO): YES